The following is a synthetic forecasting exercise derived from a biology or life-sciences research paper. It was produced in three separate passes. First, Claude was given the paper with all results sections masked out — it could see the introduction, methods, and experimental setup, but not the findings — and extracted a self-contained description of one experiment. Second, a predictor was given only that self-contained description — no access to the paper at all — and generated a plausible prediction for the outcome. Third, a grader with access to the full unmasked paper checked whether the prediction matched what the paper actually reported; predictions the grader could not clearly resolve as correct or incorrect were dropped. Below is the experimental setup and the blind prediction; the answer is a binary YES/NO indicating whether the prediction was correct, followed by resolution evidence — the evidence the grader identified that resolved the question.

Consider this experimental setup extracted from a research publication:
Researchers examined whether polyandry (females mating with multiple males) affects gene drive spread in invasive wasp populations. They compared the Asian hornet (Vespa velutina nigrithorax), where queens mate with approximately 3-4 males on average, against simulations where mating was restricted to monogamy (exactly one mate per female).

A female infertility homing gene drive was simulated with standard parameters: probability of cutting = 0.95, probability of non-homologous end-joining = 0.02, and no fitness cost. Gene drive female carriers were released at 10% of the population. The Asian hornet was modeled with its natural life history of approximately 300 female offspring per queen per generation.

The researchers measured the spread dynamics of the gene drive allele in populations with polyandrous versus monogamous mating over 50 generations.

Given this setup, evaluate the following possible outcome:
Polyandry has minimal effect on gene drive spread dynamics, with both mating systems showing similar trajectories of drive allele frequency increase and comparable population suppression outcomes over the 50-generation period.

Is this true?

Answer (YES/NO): YES